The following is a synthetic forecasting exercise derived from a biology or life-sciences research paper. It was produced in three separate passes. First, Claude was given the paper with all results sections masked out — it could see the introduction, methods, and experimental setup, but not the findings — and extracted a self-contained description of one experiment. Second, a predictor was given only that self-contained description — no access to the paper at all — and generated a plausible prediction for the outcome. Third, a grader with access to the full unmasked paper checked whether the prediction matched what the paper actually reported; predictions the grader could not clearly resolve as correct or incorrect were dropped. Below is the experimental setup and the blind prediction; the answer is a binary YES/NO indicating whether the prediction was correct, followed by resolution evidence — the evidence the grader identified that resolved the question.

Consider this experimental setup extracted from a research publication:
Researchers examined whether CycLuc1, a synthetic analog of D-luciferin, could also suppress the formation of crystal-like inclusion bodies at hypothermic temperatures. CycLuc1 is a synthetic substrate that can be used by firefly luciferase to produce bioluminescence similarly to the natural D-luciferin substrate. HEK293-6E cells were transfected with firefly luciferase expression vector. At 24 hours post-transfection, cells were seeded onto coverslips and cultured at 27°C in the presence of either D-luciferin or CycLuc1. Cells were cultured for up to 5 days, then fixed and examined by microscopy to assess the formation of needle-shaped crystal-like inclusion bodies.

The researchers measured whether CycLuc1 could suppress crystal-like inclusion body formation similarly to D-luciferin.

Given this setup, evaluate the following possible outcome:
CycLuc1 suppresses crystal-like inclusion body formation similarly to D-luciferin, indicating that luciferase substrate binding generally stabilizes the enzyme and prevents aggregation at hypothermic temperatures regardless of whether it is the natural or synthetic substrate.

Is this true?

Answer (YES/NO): YES